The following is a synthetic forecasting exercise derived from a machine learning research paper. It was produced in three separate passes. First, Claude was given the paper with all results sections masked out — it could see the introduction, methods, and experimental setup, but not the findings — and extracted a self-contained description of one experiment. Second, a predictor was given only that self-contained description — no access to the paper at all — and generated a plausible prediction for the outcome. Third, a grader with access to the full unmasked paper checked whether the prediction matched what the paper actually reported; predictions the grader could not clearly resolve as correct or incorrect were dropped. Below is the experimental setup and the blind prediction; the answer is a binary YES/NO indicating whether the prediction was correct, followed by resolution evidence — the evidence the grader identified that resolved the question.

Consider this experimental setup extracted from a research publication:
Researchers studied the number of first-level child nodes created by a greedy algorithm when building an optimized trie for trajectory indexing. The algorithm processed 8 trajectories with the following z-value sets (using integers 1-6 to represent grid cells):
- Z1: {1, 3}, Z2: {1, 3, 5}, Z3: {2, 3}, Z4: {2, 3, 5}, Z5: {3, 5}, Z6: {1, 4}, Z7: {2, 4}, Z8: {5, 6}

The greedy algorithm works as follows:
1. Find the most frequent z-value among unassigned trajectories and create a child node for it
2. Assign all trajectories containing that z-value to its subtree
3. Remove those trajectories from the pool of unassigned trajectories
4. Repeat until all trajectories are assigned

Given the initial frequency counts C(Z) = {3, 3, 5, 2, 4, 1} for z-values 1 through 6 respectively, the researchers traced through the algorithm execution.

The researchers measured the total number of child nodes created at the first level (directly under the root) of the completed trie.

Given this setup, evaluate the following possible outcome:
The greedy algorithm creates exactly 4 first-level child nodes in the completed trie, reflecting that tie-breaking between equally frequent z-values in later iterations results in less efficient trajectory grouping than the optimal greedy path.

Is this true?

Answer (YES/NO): NO